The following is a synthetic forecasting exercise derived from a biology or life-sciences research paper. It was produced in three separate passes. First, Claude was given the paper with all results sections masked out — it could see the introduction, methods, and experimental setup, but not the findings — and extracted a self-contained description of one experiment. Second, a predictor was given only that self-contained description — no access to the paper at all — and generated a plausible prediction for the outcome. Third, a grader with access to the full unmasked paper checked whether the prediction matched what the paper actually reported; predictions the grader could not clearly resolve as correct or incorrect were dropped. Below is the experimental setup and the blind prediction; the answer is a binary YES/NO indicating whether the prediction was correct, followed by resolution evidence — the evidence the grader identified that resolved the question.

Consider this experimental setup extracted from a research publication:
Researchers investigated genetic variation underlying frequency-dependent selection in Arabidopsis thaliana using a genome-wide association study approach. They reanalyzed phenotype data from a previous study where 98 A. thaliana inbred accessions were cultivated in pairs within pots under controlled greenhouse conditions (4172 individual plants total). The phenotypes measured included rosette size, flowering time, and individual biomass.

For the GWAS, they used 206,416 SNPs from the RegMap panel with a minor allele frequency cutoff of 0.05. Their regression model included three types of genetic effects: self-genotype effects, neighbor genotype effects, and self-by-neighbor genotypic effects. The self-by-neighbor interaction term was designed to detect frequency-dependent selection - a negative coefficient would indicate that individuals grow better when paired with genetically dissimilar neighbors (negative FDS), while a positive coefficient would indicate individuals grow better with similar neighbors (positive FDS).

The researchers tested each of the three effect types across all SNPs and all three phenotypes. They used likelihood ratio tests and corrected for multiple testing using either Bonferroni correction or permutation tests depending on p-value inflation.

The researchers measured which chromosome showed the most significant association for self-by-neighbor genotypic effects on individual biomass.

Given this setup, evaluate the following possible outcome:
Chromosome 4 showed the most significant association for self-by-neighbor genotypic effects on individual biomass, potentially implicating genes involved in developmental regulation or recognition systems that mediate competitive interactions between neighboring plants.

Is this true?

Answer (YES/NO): NO